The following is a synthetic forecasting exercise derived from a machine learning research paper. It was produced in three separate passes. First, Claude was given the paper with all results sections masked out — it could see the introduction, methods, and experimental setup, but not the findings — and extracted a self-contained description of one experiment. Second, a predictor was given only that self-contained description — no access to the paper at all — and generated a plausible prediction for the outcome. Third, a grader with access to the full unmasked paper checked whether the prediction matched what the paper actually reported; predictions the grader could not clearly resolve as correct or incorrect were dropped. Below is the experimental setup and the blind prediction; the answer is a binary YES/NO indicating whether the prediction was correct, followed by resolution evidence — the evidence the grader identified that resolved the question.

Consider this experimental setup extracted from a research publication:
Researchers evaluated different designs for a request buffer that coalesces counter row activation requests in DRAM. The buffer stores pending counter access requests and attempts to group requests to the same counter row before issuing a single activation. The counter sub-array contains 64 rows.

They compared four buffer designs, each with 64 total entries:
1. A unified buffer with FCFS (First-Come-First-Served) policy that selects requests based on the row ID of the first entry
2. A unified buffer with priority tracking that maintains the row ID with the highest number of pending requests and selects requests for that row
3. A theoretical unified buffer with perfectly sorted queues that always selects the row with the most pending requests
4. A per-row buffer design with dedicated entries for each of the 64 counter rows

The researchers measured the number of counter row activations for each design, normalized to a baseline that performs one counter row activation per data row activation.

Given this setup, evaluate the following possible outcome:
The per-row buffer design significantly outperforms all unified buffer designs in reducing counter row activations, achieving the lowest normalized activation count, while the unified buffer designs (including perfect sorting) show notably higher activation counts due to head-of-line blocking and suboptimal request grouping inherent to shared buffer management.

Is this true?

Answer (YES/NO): NO